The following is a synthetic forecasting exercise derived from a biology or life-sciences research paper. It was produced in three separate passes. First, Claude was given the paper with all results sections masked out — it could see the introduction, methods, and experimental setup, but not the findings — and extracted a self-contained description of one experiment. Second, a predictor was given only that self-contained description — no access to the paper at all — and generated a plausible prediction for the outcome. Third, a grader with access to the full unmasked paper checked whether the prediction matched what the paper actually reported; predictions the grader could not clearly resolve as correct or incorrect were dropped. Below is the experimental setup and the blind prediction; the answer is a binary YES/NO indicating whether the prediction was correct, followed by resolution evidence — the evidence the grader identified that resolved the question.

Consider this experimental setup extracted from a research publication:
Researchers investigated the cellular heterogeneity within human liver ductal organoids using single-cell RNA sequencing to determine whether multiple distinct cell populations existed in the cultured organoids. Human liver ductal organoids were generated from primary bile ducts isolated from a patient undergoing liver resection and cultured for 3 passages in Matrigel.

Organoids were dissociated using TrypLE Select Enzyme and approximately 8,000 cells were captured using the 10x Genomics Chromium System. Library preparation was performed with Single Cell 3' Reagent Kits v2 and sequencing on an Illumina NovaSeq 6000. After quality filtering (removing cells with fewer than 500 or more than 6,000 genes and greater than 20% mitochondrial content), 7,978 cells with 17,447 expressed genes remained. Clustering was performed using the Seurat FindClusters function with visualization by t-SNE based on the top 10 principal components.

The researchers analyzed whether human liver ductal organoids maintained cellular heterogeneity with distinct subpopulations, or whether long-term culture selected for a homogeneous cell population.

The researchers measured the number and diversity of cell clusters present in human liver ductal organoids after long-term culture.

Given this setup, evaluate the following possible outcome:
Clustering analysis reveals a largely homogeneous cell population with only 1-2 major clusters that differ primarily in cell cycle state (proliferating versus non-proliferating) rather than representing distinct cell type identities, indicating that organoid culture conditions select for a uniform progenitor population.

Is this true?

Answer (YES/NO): NO